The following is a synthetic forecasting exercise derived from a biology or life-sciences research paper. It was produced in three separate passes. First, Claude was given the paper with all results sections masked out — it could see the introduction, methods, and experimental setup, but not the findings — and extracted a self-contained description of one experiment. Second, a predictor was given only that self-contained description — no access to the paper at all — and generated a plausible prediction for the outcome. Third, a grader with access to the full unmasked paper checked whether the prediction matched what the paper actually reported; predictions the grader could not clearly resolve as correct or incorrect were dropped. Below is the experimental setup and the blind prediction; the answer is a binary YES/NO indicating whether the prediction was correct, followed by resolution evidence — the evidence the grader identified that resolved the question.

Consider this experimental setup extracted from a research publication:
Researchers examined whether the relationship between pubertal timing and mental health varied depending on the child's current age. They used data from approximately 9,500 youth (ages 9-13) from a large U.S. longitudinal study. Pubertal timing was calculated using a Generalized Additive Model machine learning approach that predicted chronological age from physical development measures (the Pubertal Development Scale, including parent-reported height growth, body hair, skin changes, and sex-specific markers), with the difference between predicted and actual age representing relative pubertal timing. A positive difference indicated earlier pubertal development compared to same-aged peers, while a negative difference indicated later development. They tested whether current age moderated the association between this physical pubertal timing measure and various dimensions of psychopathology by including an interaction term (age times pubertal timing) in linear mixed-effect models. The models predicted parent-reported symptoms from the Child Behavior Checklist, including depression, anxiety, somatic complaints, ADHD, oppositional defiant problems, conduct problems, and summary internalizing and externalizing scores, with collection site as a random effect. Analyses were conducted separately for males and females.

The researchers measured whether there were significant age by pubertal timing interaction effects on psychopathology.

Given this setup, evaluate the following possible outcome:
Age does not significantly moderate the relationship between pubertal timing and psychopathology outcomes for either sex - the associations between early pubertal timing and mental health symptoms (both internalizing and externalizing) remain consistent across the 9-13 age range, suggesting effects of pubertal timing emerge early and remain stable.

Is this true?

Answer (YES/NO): YES